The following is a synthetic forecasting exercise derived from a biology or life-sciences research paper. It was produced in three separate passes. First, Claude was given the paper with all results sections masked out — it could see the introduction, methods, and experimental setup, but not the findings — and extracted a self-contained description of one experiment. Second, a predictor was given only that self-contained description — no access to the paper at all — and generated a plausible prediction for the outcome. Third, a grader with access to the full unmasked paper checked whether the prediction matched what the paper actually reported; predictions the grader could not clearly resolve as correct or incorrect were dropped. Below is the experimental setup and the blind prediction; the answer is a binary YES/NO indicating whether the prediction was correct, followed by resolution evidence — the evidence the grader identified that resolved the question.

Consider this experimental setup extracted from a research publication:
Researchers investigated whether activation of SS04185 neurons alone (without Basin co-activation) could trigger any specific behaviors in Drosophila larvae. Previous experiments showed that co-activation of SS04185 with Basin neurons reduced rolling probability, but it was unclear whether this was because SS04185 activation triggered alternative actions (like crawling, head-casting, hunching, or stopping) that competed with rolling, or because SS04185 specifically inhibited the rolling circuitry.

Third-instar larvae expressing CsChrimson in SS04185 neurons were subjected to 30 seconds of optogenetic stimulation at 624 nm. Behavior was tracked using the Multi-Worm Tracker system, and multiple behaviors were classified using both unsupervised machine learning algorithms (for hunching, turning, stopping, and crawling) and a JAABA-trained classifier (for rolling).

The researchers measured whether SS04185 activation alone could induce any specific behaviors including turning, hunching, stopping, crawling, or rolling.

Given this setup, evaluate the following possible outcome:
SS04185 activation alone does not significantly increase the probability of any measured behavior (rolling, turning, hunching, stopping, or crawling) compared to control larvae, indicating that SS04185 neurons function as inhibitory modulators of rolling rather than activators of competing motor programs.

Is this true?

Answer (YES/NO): YES